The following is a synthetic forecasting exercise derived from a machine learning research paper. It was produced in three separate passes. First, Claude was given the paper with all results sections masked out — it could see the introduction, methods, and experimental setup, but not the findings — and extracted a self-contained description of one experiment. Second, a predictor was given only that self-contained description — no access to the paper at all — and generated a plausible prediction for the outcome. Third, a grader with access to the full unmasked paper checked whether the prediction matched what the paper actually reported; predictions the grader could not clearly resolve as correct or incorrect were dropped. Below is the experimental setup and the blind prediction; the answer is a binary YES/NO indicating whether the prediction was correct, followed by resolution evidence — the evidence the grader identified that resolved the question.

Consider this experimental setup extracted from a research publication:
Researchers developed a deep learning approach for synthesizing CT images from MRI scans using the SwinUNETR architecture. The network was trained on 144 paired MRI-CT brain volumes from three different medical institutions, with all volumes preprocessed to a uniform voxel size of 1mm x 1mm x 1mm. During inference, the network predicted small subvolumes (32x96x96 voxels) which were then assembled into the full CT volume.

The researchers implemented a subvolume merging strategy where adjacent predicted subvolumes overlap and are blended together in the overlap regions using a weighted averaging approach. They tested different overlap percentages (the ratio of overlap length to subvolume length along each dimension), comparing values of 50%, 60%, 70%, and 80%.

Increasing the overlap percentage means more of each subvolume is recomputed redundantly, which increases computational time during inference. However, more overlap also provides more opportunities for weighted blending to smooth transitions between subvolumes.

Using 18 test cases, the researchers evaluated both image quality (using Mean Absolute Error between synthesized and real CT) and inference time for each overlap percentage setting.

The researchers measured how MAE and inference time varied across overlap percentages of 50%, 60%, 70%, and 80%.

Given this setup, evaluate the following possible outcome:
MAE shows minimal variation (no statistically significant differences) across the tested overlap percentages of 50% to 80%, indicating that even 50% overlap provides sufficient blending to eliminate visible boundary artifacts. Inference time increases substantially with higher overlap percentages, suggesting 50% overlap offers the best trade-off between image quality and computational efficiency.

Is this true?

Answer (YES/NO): NO